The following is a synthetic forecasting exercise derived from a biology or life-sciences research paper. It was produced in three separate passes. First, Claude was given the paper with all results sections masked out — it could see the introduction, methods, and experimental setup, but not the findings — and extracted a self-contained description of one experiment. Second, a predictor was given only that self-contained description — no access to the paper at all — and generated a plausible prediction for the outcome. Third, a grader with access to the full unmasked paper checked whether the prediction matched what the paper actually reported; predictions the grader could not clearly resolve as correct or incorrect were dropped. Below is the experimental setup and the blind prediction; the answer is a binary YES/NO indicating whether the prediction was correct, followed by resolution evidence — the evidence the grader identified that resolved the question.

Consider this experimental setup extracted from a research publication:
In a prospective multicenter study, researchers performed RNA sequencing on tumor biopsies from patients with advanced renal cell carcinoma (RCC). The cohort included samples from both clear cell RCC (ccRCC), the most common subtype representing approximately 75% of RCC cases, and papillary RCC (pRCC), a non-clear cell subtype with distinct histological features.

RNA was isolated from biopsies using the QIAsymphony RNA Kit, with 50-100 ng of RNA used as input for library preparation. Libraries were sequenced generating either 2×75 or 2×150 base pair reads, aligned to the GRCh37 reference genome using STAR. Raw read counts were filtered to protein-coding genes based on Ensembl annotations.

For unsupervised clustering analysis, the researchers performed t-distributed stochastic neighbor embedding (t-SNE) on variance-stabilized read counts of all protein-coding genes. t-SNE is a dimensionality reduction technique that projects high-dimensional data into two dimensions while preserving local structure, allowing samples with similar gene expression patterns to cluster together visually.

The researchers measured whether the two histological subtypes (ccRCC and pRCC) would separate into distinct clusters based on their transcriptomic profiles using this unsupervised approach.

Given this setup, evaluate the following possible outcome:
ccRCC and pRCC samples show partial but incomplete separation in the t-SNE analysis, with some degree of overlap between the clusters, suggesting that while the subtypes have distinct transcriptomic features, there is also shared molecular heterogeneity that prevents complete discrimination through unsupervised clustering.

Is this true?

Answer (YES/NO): NO